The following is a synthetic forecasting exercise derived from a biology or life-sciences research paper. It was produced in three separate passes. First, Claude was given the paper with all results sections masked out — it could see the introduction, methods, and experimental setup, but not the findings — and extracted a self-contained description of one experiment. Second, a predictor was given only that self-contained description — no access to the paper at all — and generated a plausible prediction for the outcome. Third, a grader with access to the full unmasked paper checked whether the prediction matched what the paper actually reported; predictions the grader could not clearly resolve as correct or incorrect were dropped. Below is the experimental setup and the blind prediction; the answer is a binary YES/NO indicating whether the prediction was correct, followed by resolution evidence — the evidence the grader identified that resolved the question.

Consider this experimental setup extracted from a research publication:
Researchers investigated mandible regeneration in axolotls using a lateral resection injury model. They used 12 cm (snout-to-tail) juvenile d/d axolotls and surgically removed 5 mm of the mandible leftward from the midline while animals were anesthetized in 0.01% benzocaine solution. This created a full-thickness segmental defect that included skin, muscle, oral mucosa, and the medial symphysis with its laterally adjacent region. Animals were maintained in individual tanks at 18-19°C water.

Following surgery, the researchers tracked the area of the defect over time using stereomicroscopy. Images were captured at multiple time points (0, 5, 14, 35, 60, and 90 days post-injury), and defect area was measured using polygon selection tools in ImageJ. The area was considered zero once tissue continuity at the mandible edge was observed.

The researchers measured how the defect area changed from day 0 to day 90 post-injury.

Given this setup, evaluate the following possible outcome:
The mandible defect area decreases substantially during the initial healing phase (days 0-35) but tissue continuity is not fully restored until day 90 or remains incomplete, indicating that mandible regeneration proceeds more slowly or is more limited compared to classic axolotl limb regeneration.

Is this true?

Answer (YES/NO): NO